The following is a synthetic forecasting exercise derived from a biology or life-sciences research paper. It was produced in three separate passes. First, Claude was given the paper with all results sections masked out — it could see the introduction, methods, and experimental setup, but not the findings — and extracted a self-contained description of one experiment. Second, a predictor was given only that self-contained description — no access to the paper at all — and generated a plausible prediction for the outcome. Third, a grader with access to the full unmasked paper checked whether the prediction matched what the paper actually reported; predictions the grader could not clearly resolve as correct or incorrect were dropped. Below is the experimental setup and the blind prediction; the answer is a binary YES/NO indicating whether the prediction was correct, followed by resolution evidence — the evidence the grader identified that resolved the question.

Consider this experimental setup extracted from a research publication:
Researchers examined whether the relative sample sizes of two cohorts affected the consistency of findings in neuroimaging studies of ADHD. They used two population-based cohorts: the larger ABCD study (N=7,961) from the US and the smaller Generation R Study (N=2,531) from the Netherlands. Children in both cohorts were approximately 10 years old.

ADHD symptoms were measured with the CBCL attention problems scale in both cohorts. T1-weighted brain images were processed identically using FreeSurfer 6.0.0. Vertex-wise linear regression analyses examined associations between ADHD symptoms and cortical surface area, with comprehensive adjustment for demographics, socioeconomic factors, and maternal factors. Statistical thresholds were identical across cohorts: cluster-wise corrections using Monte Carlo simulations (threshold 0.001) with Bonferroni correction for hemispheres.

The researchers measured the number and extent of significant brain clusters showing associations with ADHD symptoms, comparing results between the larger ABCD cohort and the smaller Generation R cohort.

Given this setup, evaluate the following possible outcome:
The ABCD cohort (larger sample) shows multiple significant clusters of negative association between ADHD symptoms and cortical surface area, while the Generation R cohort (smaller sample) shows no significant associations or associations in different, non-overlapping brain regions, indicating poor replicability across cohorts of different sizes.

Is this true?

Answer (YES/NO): NO